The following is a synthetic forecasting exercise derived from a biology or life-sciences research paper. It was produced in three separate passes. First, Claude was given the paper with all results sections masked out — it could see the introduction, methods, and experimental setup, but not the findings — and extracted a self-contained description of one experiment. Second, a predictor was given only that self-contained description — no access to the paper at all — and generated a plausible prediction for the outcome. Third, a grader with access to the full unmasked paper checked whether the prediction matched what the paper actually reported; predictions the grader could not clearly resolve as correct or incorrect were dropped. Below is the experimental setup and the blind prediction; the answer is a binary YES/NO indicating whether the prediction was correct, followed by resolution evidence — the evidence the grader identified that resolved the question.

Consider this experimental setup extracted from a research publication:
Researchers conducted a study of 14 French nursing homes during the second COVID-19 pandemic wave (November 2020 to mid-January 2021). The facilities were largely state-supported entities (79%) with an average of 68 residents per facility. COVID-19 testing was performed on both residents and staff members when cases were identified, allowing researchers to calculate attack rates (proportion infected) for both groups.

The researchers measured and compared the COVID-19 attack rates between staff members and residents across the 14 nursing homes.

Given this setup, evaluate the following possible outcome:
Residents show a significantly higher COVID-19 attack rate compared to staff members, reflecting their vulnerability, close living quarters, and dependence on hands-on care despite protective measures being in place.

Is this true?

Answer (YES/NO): YES